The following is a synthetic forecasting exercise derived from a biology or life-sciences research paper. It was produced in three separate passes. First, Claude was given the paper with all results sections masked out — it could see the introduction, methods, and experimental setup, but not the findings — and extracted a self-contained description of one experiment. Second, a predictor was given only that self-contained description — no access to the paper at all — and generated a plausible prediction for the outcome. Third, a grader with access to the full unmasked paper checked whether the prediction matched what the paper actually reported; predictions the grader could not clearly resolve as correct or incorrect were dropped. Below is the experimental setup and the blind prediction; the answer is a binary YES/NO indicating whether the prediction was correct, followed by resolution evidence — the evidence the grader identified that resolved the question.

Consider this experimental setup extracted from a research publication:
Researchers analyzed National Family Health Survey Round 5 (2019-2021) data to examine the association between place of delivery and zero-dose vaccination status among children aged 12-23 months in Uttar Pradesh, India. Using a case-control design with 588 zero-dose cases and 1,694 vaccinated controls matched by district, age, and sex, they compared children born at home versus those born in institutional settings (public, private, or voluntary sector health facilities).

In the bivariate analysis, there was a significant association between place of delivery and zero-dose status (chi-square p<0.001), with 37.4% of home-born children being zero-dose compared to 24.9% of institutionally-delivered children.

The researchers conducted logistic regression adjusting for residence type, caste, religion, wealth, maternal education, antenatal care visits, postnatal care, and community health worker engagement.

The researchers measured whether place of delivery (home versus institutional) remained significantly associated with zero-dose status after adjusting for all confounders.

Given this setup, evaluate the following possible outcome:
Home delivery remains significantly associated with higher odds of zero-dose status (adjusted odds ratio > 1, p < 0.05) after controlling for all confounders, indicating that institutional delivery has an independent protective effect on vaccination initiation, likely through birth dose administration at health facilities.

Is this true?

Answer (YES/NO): NO